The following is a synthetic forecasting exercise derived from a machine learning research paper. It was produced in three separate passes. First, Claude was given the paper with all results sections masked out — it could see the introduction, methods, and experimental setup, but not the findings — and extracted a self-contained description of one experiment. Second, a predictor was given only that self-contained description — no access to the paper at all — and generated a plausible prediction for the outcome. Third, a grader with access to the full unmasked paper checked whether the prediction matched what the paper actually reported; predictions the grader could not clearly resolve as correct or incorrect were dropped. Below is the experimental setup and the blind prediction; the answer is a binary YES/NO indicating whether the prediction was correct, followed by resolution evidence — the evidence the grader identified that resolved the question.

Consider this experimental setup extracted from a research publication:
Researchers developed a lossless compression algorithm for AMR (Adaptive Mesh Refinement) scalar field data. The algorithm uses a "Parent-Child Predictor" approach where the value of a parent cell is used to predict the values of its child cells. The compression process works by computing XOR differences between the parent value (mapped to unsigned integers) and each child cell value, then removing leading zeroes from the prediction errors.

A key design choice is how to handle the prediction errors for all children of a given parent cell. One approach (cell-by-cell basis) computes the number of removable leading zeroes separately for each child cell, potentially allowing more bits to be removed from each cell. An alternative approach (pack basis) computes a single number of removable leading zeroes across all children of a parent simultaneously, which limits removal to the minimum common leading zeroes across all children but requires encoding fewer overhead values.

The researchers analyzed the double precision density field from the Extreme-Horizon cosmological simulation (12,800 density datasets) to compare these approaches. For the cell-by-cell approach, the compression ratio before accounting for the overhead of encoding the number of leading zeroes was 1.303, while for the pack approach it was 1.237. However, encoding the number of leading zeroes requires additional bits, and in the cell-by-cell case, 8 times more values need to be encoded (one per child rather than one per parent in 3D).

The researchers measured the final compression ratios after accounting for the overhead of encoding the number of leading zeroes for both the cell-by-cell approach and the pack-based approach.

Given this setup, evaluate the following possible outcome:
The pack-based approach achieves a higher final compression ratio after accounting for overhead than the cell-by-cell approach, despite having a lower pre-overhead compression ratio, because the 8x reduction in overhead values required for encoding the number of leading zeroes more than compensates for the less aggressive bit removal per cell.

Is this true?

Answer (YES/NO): YES